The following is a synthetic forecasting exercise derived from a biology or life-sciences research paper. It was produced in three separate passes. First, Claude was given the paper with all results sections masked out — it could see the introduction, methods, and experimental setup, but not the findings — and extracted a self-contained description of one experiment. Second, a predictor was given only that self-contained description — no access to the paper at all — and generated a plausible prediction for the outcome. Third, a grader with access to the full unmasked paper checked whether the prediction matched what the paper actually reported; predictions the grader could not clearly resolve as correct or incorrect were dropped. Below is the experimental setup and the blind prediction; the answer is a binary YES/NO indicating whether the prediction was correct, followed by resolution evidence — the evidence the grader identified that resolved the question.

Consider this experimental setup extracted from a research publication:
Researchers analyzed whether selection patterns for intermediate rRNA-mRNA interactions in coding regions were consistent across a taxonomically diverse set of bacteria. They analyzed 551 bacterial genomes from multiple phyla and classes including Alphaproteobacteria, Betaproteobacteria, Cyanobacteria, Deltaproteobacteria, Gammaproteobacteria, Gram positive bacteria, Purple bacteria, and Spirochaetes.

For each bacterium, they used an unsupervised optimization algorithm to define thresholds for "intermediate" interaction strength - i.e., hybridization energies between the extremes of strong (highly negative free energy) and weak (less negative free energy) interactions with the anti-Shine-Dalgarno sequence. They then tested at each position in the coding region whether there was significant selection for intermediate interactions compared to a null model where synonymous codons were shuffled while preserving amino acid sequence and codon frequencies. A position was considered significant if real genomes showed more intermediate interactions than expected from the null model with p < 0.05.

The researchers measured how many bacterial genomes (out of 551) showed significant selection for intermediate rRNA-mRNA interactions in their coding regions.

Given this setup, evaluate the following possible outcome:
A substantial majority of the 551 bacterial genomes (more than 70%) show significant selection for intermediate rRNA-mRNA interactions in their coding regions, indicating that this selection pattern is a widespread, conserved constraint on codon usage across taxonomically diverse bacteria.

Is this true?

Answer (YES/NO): NO